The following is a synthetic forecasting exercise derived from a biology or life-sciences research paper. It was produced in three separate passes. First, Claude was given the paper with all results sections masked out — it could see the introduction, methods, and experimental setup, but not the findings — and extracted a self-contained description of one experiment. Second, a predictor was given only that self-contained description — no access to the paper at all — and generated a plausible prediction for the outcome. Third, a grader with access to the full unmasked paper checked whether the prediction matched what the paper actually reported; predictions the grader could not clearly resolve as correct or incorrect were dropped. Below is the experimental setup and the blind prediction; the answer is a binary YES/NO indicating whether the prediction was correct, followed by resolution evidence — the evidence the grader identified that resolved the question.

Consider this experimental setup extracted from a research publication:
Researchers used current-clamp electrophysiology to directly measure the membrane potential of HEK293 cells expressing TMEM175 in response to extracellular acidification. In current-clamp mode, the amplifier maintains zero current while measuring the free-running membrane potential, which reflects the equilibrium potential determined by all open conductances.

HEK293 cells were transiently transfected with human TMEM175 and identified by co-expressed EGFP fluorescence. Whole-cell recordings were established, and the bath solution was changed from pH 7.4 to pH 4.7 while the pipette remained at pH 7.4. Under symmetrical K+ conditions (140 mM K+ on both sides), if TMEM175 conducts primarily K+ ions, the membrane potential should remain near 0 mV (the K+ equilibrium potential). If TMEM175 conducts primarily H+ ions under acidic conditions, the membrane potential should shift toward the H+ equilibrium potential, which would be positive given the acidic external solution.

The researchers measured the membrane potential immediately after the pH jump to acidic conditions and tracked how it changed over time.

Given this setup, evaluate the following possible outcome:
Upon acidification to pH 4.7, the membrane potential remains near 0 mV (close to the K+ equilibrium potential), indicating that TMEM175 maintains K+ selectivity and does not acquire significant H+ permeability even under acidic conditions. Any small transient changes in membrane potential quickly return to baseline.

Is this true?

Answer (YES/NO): NO